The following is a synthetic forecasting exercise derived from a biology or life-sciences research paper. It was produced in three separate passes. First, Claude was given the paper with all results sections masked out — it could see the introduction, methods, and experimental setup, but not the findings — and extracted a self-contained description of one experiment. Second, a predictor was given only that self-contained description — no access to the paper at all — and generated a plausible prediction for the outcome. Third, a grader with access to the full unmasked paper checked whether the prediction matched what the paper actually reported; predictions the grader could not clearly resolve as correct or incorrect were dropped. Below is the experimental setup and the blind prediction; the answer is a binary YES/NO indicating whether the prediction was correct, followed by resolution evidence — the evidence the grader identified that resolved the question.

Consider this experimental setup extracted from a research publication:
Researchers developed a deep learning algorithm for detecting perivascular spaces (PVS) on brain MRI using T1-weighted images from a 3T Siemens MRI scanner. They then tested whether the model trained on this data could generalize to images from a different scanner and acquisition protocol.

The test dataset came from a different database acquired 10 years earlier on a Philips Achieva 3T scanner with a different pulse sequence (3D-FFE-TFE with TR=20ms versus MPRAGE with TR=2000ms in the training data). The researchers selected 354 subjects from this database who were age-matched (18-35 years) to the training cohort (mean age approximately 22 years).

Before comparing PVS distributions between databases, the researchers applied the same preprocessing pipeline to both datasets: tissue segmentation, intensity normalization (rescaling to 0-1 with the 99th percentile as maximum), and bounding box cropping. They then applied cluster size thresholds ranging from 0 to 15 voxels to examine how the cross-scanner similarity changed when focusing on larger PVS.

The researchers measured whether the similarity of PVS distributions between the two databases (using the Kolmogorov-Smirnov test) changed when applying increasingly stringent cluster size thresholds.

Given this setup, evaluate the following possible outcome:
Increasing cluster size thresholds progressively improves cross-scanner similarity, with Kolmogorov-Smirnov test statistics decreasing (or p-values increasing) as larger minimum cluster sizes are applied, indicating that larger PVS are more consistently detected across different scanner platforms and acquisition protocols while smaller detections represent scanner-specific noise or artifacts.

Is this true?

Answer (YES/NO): YES